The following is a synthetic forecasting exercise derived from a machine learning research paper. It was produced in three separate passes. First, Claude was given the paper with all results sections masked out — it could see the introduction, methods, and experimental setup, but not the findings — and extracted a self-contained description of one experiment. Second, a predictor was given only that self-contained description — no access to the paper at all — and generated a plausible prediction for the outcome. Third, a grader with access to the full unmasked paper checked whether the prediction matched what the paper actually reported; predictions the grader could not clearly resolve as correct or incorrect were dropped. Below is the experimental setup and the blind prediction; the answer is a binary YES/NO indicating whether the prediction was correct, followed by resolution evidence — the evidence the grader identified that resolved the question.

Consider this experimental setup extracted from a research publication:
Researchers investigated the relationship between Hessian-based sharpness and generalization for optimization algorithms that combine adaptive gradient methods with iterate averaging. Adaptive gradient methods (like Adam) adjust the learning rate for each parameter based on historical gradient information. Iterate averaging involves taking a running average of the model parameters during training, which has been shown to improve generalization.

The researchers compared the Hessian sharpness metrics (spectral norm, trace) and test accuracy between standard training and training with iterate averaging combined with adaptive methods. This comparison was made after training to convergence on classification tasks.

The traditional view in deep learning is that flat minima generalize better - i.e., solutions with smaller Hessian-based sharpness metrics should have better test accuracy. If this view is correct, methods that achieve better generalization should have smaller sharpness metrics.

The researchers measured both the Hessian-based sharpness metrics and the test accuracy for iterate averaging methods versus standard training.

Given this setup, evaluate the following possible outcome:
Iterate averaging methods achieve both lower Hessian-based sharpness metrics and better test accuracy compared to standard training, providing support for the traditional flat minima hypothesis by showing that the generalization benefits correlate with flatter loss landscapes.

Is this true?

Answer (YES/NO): NO